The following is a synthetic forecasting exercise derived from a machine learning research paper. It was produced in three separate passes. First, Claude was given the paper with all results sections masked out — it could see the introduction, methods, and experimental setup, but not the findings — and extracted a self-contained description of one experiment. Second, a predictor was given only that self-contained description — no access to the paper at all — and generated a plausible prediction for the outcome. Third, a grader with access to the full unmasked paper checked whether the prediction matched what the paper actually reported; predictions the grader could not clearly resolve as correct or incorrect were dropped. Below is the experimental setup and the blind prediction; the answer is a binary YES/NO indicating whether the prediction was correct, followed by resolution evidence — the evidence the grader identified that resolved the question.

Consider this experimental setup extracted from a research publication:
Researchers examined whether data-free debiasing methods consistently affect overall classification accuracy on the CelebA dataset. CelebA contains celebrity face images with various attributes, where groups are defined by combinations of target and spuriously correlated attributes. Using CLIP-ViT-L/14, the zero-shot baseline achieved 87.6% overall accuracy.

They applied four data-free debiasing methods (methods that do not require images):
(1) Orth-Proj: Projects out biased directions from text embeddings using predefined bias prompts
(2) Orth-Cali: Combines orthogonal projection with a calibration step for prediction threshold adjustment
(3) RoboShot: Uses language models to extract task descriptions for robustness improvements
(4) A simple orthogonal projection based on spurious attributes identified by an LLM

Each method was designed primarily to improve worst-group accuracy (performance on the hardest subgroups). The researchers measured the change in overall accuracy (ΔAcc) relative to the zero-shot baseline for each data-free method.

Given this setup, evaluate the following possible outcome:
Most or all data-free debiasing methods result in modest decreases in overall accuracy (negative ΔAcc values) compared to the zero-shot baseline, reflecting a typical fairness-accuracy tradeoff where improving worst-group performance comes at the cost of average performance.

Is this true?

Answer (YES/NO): YES